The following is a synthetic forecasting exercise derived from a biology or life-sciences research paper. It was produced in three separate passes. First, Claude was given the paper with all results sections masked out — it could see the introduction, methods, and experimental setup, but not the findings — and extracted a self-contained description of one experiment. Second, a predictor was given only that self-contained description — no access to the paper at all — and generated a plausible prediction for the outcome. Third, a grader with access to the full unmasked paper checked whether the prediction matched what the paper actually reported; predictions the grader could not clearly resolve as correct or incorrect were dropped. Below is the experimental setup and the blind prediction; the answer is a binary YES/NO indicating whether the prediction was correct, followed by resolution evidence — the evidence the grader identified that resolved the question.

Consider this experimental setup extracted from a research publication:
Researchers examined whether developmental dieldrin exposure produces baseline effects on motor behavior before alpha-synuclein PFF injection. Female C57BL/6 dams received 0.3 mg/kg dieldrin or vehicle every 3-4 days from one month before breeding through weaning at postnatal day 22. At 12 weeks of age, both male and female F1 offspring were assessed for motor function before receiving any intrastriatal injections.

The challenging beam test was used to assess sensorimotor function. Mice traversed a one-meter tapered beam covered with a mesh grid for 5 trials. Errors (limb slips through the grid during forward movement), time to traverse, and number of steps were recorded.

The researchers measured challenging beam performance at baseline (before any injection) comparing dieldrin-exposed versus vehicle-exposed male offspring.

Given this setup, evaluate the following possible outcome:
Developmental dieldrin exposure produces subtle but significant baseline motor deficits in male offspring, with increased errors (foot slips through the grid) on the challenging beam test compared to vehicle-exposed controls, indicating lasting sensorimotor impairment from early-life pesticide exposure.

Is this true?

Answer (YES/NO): NO